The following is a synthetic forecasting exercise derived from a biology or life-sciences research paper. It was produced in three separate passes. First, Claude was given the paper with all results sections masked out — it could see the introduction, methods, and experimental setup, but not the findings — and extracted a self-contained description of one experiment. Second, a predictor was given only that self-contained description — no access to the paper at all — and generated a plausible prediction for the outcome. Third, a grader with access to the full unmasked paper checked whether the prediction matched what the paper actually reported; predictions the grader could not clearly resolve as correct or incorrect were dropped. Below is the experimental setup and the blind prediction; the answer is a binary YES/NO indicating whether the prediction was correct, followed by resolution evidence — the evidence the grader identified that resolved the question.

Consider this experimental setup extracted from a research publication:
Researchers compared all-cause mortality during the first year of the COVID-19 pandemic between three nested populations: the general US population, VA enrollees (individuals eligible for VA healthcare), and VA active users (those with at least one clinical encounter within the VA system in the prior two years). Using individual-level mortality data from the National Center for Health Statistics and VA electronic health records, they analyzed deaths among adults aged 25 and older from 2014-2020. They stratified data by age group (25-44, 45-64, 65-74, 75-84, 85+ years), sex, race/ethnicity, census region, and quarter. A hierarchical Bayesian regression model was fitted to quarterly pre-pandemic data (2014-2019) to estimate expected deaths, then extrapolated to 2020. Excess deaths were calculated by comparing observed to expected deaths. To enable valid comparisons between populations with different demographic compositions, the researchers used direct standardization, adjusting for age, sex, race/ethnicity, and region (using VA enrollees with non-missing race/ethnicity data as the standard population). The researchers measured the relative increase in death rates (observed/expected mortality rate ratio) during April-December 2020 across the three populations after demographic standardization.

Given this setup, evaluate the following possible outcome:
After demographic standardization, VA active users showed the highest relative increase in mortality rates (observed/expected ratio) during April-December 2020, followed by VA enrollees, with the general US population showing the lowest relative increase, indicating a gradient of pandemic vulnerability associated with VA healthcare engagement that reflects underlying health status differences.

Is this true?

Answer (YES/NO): NO